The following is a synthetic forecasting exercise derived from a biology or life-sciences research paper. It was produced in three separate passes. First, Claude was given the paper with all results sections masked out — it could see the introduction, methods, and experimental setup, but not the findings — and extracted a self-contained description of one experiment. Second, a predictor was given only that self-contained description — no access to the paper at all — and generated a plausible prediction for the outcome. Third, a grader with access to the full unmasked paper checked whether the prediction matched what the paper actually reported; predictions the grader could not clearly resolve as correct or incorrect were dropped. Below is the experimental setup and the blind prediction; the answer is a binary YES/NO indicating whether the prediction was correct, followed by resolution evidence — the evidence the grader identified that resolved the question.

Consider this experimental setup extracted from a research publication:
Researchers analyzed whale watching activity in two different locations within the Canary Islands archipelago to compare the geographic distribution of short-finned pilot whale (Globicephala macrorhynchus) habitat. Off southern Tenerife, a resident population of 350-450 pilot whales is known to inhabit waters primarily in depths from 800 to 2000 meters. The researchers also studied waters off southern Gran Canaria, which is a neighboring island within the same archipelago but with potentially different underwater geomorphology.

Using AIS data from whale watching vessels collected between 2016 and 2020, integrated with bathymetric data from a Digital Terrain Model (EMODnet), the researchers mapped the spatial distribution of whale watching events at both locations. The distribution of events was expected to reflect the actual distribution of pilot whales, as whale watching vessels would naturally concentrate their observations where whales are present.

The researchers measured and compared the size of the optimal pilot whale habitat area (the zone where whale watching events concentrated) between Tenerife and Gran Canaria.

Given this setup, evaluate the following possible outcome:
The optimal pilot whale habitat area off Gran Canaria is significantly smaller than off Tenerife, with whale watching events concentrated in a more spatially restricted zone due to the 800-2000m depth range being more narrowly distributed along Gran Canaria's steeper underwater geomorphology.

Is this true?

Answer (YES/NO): NO